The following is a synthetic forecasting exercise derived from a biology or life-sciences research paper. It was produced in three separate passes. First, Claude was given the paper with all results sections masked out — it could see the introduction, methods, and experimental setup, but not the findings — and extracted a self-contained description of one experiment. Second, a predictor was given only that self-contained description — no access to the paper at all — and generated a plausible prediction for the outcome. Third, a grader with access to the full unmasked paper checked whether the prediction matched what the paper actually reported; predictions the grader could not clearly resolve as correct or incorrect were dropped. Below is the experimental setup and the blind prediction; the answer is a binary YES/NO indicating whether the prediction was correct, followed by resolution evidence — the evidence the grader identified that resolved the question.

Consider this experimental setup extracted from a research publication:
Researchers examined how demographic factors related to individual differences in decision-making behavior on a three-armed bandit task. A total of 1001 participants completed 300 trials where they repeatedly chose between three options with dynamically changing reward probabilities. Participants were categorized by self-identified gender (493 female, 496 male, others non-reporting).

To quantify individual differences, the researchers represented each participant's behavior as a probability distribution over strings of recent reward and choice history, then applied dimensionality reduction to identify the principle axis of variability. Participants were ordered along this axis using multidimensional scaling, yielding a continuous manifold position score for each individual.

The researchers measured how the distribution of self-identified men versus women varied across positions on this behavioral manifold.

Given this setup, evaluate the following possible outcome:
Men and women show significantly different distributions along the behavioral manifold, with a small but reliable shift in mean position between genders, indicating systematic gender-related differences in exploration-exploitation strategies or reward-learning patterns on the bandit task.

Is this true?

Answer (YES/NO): NO